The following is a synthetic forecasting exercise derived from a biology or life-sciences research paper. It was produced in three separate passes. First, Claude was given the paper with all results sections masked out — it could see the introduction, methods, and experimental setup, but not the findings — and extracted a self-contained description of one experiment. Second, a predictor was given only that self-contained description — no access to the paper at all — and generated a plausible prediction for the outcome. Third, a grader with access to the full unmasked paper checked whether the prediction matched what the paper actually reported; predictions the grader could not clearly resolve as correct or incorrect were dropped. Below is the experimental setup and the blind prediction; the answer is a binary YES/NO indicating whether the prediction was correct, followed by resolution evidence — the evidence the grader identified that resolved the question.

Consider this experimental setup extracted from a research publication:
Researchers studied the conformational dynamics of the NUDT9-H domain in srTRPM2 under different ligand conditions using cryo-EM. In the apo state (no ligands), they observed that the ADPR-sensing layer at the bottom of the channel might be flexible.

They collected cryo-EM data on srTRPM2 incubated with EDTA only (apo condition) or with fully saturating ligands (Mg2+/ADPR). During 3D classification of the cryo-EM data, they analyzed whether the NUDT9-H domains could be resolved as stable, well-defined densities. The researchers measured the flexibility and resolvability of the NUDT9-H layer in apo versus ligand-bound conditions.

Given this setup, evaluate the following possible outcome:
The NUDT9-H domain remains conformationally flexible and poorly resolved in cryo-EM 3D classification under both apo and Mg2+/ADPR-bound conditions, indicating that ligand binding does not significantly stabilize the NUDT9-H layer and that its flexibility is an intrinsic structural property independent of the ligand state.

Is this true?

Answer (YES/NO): NO